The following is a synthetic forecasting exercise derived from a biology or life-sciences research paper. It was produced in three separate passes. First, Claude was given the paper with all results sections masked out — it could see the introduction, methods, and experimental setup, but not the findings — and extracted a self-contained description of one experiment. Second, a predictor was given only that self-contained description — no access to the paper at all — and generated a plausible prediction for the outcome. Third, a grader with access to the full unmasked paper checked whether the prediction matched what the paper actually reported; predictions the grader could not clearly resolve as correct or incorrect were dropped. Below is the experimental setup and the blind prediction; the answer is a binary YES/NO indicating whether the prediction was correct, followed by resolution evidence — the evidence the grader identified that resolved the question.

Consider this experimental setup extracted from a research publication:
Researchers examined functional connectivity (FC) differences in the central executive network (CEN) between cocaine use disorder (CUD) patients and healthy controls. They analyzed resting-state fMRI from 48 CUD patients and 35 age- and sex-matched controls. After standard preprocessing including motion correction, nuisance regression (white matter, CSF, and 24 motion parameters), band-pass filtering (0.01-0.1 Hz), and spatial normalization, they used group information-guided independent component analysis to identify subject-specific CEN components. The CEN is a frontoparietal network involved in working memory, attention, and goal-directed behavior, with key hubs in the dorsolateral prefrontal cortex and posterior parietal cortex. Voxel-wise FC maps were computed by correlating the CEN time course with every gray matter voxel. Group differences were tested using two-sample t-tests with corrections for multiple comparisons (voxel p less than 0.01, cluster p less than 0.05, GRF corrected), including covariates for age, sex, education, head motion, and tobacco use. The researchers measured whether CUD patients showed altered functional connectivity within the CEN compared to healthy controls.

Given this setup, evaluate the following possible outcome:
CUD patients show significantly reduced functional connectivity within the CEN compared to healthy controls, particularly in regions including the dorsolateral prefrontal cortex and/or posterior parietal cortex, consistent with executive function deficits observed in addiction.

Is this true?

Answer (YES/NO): NO